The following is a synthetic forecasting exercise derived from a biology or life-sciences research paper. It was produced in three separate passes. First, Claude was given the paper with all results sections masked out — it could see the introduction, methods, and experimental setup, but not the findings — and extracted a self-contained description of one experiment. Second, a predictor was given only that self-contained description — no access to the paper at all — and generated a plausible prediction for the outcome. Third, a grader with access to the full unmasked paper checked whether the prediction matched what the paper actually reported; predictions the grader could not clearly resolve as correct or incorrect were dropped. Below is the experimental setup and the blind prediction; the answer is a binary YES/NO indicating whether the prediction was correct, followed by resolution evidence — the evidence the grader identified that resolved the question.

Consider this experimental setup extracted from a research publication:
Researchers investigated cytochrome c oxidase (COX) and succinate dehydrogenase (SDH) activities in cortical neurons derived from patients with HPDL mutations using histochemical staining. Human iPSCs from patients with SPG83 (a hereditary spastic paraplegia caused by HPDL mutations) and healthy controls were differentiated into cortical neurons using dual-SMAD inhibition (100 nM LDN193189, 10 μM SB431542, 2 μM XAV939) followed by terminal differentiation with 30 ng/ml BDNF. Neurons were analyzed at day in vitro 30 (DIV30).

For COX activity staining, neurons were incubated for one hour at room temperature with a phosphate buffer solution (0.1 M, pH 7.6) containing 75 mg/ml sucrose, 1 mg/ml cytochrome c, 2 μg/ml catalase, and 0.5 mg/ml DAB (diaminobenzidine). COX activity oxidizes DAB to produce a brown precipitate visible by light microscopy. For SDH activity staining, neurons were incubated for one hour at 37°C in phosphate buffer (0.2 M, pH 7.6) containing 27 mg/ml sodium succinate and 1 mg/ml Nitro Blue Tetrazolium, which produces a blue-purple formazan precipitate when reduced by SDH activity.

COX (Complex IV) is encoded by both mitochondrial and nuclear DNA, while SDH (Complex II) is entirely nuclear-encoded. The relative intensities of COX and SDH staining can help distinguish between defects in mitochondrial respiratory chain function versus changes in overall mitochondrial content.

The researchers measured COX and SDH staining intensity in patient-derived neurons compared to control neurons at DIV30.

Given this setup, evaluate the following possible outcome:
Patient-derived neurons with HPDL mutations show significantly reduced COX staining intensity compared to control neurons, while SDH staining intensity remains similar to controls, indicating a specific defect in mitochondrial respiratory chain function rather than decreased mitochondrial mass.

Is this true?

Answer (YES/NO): YES